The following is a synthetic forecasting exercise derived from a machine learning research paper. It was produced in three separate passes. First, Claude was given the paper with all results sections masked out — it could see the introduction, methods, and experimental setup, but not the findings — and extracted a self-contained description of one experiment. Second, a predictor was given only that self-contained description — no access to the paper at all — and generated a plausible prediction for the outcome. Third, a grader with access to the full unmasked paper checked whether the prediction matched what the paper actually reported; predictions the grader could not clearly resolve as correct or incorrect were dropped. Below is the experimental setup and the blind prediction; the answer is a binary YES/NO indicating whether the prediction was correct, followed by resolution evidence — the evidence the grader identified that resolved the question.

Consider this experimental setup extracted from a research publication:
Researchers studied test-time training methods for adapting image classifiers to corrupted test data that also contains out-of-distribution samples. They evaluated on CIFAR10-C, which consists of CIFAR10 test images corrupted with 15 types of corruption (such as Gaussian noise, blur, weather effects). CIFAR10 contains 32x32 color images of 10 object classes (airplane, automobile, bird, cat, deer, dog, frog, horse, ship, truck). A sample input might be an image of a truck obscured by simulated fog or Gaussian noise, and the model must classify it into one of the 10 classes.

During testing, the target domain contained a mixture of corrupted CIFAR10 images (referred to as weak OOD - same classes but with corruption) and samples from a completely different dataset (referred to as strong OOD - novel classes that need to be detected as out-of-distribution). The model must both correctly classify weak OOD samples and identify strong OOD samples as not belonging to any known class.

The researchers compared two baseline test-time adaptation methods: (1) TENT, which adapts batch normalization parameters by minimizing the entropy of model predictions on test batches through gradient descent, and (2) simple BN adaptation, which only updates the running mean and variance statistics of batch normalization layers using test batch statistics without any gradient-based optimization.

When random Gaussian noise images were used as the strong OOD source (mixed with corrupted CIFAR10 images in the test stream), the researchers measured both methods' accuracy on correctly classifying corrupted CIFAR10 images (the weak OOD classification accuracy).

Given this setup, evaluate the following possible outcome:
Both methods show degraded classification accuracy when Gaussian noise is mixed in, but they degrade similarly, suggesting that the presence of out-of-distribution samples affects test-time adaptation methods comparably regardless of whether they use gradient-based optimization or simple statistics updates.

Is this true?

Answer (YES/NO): NO